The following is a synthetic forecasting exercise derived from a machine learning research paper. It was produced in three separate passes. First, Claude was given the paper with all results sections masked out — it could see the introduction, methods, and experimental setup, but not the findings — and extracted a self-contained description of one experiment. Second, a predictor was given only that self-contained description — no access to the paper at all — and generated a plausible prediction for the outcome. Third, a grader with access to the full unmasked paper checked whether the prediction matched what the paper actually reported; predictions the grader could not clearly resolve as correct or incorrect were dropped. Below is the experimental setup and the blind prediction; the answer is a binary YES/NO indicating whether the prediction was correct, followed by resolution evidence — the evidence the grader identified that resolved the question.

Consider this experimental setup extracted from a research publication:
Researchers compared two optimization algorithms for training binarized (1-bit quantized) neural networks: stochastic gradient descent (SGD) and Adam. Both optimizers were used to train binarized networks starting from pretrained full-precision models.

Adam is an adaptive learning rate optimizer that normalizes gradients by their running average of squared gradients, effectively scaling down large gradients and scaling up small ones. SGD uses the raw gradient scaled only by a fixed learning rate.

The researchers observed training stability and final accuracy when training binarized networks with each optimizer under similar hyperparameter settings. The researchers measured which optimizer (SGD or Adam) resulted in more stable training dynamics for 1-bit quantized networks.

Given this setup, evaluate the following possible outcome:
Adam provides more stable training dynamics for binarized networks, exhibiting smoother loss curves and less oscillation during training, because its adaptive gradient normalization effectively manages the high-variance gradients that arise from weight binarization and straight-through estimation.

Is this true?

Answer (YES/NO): YES